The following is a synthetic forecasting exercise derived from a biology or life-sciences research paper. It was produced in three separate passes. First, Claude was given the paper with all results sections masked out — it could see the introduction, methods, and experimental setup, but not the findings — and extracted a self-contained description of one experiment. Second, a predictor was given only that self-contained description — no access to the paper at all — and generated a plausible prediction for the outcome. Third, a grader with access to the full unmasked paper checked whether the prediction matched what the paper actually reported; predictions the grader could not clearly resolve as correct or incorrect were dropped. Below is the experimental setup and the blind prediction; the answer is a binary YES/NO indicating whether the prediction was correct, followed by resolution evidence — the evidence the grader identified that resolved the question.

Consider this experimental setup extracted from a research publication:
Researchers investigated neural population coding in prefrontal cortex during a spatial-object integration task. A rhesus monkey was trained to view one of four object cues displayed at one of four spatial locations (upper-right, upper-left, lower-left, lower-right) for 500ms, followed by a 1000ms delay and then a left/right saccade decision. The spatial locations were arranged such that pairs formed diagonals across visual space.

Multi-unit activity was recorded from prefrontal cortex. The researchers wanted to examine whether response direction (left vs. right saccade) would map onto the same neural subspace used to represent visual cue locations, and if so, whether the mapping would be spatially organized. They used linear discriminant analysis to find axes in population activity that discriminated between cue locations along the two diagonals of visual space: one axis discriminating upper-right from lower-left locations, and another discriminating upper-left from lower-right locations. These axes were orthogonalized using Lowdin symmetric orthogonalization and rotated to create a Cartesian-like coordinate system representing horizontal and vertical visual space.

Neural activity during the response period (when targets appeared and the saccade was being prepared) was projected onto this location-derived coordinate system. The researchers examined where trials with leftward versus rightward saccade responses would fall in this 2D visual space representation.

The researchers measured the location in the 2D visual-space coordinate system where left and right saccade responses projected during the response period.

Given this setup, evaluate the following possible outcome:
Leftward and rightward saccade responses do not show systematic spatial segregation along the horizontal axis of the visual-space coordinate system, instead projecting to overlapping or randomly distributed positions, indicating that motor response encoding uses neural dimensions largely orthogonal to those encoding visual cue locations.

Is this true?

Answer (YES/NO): NO